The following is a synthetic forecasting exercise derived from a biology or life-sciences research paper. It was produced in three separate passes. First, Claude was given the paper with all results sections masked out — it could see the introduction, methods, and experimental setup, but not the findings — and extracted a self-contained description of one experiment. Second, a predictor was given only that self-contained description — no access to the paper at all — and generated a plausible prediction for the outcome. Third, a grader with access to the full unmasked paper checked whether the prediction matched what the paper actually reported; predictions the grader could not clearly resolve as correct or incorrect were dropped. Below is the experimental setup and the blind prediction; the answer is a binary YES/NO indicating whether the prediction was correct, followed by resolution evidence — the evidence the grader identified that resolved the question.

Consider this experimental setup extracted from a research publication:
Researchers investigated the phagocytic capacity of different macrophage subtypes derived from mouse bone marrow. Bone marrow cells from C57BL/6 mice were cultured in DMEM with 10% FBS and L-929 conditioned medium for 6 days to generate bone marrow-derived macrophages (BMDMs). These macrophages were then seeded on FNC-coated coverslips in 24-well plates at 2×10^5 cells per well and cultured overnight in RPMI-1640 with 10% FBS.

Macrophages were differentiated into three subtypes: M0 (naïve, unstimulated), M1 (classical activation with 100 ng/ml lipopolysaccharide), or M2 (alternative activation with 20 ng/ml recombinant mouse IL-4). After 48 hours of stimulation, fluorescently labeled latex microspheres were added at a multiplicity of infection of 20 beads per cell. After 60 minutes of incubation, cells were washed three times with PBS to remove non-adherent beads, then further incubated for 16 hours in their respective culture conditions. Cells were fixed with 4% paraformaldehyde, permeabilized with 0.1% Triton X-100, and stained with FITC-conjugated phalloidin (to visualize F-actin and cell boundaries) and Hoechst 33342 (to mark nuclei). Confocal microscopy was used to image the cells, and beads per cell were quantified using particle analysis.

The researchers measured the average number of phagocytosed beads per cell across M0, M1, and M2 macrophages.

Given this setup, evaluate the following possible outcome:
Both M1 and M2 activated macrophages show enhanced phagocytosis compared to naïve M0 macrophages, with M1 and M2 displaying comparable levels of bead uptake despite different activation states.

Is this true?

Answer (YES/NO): NO